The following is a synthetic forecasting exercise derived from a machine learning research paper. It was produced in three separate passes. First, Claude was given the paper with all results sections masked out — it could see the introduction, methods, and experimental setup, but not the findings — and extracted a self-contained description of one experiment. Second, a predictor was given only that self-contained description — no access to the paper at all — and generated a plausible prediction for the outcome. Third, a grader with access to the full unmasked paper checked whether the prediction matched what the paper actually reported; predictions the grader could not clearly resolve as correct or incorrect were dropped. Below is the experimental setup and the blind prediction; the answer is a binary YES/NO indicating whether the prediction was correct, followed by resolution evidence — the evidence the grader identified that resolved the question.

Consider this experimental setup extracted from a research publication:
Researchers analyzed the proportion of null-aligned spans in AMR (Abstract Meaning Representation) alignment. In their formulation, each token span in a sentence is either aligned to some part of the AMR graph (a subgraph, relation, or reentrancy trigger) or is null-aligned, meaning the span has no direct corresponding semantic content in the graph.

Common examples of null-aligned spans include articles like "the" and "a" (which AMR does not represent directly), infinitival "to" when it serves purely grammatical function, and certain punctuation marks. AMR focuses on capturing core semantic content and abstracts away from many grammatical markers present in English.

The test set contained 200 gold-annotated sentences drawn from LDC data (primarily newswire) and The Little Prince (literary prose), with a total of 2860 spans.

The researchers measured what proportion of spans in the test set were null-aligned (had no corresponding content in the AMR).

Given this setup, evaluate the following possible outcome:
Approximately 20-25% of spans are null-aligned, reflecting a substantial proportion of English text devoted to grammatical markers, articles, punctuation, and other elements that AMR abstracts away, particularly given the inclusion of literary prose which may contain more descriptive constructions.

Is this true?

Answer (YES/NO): NO